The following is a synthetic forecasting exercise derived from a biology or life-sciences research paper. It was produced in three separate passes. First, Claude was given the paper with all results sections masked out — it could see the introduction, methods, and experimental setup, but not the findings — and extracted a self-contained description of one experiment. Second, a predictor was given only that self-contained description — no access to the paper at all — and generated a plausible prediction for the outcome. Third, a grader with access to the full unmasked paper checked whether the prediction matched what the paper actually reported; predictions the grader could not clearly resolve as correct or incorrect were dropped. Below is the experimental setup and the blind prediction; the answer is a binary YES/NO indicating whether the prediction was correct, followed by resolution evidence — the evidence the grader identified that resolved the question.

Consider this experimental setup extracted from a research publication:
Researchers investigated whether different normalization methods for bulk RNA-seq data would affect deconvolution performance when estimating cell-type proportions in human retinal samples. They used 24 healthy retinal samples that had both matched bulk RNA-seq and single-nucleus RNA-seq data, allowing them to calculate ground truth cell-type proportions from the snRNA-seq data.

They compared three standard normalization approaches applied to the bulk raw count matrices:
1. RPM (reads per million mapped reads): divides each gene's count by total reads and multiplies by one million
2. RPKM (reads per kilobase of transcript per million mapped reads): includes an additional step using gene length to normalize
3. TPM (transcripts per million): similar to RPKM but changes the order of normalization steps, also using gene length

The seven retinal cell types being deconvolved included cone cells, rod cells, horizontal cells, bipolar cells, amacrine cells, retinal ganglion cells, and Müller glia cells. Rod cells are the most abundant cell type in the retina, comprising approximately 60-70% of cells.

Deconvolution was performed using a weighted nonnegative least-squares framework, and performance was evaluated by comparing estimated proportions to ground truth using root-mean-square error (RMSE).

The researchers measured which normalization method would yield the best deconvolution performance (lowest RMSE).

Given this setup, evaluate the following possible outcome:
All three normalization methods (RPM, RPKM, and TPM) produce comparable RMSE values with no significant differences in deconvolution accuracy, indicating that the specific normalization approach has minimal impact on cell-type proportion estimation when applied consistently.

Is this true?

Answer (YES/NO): YES